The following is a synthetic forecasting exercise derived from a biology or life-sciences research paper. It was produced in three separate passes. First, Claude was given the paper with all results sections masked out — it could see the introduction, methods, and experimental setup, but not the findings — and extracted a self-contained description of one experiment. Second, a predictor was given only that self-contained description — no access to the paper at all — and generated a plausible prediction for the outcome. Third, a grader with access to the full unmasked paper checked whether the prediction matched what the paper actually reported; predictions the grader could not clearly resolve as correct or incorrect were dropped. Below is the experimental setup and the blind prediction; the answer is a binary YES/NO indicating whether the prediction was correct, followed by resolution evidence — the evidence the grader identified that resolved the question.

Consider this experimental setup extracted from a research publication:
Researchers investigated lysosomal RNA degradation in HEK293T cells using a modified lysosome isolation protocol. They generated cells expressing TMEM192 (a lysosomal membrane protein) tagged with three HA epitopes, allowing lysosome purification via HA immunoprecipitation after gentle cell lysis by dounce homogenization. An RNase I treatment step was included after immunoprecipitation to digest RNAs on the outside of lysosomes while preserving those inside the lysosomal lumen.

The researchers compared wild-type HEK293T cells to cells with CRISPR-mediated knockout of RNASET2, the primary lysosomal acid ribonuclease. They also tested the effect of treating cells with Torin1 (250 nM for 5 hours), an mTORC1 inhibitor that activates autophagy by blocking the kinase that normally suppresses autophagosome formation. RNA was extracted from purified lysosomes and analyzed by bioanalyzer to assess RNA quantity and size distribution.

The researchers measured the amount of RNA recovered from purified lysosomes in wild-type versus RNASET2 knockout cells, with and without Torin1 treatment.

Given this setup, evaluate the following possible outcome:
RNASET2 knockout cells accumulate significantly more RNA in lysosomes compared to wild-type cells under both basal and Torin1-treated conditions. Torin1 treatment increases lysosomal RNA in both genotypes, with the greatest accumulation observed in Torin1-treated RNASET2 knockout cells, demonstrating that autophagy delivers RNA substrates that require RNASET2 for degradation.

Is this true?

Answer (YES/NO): NO